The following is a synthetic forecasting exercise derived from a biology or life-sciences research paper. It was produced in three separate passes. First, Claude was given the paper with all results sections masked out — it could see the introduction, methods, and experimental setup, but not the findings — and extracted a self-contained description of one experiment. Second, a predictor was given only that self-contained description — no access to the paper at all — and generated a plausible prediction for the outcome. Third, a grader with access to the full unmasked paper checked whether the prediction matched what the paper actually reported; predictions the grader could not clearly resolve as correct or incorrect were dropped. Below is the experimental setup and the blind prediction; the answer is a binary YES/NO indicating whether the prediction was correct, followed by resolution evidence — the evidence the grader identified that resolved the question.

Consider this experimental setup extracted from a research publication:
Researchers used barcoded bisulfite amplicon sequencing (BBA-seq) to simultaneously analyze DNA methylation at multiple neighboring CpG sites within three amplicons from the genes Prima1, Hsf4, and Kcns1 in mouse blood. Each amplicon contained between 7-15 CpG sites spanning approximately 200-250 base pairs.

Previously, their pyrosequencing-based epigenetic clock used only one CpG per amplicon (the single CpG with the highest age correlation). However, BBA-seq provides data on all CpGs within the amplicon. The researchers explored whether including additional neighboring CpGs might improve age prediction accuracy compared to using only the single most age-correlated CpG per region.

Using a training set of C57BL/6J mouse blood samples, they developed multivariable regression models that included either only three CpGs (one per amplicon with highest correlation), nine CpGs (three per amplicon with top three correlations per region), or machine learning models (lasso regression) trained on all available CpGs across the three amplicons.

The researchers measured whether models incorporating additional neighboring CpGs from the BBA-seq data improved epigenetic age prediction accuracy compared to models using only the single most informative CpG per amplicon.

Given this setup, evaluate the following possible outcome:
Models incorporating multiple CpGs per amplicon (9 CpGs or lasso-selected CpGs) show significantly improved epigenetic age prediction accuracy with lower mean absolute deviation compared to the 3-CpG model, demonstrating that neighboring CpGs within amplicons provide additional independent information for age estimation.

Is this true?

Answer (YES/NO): NO